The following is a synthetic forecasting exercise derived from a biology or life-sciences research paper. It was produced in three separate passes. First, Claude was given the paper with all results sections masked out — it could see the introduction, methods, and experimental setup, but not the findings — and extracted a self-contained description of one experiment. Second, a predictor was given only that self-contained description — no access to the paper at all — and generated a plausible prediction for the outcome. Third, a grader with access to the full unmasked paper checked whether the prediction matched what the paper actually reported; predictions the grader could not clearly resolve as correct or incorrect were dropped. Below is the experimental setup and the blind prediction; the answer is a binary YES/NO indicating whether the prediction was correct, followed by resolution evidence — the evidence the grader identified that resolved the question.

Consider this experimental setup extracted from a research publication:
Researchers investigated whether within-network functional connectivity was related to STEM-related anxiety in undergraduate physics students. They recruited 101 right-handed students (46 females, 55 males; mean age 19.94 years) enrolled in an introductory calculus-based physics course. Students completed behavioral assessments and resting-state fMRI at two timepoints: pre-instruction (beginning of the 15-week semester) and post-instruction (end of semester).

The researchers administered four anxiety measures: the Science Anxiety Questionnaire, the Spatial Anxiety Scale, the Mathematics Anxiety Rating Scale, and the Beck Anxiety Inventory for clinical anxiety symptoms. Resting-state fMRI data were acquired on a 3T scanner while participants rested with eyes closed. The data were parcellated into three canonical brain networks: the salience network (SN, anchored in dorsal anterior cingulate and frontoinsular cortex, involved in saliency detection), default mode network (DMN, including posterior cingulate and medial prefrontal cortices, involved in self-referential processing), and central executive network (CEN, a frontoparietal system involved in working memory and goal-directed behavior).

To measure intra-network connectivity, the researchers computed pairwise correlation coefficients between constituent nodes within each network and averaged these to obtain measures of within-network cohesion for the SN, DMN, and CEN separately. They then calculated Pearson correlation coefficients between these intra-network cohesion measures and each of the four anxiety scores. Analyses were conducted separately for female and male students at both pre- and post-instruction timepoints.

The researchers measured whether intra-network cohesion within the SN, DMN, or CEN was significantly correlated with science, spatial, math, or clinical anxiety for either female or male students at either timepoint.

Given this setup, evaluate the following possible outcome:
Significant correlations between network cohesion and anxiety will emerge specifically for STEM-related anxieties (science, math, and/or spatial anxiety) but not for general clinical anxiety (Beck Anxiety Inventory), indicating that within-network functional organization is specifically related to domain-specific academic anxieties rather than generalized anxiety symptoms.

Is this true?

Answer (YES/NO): NO